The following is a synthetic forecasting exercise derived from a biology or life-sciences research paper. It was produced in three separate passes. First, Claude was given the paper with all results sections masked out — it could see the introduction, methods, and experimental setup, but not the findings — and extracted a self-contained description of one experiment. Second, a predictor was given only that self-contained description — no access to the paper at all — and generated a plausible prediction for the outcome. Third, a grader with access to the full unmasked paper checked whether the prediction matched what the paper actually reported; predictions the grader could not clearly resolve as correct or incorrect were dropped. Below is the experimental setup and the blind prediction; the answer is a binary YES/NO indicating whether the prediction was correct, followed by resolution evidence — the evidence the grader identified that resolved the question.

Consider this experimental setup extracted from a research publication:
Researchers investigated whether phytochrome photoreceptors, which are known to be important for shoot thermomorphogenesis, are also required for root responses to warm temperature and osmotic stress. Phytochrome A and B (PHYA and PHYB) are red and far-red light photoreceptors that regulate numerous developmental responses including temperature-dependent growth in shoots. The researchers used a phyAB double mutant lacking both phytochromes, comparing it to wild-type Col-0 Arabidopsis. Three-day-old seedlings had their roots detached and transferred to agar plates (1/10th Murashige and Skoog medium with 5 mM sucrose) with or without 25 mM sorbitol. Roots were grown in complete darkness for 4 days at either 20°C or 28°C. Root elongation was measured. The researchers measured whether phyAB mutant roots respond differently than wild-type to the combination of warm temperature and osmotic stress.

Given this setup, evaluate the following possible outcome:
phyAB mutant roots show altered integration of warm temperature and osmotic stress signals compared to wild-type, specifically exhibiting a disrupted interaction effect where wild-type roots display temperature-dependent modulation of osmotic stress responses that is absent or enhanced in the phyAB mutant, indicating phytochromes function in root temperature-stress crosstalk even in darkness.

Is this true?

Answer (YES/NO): NO